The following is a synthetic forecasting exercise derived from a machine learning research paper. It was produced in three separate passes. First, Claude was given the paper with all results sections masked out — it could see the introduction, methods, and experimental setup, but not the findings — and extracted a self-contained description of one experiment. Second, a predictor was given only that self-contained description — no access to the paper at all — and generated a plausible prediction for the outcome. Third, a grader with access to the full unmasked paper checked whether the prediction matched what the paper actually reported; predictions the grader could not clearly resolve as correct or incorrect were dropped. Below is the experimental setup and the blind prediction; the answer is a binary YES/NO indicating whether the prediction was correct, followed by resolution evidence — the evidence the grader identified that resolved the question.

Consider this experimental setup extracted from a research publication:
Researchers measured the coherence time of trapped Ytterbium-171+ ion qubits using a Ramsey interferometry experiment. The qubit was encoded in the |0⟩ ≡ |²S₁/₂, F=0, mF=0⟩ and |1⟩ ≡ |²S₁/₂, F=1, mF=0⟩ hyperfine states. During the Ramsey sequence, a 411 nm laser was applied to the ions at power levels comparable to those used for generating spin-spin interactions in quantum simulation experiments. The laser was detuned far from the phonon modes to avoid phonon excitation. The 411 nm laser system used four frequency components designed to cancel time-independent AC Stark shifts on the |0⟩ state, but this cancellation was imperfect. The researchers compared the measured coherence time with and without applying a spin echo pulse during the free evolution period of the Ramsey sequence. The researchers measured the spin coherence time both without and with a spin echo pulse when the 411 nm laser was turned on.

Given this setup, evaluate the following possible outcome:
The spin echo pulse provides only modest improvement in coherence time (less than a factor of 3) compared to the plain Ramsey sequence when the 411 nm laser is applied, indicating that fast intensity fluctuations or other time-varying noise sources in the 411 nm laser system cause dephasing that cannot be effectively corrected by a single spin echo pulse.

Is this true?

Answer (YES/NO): NO